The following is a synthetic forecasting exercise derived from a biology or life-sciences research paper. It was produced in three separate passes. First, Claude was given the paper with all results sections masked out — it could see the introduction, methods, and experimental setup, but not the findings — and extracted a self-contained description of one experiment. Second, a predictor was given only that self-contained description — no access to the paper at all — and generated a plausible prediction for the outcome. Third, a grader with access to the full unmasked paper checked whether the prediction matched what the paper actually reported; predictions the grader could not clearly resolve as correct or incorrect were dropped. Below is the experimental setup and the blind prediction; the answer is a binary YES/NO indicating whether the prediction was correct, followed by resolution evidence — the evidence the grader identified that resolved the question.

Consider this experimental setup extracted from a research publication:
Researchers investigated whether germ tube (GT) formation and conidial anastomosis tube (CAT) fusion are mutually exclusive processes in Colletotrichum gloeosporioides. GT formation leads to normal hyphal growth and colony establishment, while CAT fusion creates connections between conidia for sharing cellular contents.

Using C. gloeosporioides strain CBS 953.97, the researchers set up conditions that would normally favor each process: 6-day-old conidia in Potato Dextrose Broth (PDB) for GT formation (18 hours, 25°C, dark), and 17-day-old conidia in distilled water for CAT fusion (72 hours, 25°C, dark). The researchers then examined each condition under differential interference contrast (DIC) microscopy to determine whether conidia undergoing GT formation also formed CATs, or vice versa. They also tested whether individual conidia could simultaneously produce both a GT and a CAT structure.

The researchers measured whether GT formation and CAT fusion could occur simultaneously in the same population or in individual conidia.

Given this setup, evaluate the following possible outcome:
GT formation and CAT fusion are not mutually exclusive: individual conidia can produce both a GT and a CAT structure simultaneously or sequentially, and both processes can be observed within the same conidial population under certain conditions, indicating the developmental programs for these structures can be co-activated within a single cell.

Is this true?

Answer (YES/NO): NO